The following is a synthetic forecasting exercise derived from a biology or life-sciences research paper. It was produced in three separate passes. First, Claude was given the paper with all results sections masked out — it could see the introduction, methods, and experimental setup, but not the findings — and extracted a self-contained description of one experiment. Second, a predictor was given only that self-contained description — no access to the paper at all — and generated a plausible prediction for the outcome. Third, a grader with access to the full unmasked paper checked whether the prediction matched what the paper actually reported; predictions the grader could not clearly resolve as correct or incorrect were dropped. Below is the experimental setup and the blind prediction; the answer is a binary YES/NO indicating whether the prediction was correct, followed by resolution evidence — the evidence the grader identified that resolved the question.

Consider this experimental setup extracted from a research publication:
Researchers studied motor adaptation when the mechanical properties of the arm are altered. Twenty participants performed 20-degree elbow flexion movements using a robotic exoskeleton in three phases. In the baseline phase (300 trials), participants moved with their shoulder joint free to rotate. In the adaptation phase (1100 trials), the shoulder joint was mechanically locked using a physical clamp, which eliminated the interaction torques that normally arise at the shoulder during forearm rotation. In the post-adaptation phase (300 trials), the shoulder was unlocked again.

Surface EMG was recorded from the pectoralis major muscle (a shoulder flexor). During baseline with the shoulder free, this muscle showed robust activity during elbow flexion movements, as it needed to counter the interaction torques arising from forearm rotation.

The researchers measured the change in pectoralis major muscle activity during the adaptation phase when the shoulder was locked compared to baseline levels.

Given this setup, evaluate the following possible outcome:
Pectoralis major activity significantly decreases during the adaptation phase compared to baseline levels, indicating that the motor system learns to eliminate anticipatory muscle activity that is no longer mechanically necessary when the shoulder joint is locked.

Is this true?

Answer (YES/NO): YES